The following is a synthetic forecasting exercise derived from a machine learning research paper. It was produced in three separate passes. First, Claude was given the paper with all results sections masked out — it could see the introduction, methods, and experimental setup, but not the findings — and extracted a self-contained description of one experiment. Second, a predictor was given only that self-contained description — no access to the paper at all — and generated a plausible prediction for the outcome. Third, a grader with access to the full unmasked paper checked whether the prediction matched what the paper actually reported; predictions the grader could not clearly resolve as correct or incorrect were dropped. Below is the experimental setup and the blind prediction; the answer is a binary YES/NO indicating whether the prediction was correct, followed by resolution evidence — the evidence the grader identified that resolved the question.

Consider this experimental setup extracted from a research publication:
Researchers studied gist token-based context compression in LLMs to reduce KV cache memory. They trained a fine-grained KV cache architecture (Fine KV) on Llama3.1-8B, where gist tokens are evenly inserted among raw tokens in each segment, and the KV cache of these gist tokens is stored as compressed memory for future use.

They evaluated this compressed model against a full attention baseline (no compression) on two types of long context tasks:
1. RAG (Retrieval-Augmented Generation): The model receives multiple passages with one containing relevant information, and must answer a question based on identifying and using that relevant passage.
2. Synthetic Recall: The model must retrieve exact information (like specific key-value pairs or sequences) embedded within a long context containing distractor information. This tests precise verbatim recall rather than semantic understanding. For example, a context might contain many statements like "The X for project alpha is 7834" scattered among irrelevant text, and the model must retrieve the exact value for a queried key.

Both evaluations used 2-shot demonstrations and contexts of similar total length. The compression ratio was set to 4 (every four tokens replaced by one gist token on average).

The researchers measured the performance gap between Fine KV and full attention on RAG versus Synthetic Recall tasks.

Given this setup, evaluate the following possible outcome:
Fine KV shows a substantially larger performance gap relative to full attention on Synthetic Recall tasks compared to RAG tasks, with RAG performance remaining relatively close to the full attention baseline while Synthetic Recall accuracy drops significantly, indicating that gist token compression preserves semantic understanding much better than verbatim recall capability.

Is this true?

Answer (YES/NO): YES